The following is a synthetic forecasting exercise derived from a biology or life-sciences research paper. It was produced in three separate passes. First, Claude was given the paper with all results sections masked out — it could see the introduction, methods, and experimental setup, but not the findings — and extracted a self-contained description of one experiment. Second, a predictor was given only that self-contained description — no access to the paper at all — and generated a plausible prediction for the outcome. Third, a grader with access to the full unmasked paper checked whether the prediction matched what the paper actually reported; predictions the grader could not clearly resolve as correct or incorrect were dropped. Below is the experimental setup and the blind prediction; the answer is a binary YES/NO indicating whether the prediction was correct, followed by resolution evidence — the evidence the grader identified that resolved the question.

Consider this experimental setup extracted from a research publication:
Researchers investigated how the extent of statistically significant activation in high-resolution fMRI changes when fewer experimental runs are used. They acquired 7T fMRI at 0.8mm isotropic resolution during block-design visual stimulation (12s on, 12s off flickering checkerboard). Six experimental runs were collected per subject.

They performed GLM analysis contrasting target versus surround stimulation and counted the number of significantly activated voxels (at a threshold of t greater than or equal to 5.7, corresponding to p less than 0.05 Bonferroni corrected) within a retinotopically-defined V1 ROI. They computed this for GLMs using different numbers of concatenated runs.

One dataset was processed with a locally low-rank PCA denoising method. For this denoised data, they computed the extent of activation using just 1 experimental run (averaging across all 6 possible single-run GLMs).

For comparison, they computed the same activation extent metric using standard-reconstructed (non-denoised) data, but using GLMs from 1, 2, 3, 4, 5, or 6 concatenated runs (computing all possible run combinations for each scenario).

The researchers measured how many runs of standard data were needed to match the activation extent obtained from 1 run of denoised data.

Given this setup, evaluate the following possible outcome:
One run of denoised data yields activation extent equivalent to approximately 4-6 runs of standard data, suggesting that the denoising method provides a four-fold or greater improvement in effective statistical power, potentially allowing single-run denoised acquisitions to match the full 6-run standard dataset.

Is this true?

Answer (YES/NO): NO